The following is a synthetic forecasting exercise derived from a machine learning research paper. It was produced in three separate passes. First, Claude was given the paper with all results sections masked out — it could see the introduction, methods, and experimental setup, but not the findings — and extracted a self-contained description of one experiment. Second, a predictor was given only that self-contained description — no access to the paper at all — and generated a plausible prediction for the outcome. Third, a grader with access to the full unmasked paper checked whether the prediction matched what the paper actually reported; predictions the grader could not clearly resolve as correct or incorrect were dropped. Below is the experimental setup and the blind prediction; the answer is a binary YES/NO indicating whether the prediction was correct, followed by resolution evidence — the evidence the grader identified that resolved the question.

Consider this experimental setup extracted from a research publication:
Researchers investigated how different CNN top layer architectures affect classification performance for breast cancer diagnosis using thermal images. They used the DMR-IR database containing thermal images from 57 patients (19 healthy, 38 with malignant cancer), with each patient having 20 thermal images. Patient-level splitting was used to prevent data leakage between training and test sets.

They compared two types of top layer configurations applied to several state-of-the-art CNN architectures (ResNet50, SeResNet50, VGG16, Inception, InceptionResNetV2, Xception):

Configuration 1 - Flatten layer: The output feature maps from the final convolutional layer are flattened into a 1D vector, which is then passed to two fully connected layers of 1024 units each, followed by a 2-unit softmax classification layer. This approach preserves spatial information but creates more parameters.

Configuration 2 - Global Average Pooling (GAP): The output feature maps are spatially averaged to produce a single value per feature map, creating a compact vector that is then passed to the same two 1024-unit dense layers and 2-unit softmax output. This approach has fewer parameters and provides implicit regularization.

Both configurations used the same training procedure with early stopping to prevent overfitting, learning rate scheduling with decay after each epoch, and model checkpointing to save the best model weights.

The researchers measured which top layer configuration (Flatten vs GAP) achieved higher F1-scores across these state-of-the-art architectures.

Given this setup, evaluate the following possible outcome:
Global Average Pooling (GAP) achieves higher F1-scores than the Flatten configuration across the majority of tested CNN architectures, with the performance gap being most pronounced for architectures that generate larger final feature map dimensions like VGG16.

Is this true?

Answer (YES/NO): NO